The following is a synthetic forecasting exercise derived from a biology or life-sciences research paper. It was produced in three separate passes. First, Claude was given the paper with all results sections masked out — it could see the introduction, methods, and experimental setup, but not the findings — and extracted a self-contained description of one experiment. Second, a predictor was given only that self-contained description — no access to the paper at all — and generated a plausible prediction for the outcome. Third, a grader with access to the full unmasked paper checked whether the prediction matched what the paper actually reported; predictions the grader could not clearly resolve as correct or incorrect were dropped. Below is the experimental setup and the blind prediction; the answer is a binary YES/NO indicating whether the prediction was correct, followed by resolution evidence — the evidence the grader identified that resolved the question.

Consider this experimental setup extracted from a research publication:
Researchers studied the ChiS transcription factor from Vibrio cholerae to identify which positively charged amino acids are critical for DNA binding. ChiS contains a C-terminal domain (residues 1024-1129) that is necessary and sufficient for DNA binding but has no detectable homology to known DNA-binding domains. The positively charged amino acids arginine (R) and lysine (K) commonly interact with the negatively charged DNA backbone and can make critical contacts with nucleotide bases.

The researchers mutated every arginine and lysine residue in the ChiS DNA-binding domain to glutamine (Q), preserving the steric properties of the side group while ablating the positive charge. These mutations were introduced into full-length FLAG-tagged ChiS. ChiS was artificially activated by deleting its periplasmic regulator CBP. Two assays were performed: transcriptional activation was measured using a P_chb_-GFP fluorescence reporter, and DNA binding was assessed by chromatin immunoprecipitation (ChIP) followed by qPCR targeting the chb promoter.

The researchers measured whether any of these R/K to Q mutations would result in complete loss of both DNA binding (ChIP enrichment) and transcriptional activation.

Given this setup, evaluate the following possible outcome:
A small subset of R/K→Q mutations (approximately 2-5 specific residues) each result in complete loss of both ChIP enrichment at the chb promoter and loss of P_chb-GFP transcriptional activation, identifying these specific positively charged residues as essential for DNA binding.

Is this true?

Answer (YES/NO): YES